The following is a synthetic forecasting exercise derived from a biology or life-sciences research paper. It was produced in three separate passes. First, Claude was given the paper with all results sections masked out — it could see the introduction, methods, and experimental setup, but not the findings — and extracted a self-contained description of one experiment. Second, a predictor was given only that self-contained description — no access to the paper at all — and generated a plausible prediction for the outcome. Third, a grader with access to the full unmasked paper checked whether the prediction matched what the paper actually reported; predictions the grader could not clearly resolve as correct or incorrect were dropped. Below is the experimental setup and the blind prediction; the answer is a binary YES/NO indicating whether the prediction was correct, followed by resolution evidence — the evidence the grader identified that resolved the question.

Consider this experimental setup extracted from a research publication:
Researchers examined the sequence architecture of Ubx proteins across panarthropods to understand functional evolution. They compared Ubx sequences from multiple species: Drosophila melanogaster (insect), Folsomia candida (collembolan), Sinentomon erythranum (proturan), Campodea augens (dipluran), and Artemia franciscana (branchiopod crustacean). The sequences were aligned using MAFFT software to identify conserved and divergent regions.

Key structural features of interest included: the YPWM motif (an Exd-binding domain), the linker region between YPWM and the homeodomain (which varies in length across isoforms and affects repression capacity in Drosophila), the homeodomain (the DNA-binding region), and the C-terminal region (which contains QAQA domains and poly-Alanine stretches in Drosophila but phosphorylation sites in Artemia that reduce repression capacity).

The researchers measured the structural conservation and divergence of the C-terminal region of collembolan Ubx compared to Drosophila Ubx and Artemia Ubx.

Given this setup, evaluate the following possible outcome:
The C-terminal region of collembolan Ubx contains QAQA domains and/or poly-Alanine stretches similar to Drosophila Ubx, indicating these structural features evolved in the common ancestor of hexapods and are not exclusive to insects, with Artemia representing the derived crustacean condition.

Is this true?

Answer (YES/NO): YES